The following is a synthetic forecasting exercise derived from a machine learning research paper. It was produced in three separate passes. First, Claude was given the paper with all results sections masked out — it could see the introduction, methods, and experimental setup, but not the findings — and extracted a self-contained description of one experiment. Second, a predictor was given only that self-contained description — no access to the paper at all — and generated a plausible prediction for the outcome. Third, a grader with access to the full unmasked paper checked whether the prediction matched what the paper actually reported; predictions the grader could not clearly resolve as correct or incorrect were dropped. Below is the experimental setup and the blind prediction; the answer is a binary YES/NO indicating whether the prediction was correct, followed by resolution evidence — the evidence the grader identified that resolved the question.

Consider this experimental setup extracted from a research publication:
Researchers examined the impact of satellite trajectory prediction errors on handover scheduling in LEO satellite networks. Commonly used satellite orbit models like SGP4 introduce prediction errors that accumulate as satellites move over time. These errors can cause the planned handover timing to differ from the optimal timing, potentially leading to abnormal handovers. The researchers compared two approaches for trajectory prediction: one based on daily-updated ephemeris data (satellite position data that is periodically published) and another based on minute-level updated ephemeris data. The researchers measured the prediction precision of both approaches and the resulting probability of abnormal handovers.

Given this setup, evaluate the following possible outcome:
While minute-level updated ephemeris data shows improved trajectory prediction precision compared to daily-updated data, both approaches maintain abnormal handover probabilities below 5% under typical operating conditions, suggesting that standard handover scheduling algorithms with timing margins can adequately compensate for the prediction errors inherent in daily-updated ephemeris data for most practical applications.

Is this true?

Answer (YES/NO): NO